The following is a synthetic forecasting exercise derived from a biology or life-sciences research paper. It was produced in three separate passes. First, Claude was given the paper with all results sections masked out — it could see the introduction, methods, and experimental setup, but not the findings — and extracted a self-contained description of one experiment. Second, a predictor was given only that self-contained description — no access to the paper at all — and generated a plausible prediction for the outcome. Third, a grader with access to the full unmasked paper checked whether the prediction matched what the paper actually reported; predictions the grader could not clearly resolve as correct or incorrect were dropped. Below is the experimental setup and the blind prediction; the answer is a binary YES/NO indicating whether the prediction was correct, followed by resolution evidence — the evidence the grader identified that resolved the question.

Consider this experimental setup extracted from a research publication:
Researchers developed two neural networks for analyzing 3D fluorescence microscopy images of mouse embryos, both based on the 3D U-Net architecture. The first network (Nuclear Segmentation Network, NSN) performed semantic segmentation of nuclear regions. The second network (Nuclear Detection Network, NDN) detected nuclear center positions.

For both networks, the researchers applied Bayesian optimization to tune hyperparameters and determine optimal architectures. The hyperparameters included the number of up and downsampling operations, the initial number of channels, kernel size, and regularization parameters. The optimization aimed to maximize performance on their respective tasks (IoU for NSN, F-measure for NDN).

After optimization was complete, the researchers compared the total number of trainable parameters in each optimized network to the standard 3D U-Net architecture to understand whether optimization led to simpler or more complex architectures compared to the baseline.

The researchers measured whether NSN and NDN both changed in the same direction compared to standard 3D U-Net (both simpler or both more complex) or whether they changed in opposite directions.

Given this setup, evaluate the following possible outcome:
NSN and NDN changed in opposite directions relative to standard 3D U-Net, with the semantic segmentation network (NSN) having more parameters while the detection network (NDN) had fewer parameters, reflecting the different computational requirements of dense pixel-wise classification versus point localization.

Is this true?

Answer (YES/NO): NO